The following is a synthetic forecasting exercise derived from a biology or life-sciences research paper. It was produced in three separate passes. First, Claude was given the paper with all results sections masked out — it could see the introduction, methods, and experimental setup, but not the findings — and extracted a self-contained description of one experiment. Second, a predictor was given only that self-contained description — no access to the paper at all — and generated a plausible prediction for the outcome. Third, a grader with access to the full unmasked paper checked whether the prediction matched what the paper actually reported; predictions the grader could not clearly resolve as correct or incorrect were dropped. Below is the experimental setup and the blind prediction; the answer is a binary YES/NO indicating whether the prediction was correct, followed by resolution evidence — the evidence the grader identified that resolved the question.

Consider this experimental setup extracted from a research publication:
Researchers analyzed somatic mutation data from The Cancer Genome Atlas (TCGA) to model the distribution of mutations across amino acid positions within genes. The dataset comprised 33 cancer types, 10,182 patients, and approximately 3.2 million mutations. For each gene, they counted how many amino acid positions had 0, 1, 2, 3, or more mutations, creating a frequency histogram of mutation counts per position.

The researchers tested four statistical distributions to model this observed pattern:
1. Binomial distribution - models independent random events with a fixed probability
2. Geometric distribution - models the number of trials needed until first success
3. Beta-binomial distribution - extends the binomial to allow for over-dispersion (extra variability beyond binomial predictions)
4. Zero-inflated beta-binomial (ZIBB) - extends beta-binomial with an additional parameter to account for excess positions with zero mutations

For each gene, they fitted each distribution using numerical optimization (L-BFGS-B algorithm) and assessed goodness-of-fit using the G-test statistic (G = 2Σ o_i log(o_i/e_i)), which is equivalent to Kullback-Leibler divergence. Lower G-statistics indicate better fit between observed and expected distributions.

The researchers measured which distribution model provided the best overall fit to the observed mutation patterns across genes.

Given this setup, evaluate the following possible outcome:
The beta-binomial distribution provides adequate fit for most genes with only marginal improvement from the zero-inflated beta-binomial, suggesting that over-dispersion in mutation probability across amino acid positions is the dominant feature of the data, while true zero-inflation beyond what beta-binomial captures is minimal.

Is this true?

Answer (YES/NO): NO